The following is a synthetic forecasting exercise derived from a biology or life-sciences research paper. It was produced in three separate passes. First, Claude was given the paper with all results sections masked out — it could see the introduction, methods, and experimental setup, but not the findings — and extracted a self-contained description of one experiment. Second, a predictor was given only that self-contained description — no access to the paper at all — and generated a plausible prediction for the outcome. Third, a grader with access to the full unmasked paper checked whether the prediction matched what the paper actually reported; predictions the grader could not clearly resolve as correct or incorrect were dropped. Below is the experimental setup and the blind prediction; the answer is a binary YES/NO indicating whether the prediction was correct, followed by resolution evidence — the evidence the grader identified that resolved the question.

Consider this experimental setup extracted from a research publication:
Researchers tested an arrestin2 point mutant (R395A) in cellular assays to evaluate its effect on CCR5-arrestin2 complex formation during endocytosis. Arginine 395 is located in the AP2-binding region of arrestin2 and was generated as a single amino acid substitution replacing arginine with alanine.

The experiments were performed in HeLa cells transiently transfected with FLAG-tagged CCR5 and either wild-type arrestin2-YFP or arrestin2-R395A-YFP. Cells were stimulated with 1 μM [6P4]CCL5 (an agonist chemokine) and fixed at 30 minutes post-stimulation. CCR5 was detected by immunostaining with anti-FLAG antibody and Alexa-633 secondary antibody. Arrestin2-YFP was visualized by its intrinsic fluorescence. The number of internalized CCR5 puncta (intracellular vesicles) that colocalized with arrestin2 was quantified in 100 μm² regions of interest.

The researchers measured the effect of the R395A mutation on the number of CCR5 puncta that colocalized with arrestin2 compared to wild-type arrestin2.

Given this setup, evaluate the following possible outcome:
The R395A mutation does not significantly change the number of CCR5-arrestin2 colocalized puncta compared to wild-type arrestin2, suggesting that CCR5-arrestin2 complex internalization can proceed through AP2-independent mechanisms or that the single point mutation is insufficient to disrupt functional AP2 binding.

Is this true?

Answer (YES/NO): YES